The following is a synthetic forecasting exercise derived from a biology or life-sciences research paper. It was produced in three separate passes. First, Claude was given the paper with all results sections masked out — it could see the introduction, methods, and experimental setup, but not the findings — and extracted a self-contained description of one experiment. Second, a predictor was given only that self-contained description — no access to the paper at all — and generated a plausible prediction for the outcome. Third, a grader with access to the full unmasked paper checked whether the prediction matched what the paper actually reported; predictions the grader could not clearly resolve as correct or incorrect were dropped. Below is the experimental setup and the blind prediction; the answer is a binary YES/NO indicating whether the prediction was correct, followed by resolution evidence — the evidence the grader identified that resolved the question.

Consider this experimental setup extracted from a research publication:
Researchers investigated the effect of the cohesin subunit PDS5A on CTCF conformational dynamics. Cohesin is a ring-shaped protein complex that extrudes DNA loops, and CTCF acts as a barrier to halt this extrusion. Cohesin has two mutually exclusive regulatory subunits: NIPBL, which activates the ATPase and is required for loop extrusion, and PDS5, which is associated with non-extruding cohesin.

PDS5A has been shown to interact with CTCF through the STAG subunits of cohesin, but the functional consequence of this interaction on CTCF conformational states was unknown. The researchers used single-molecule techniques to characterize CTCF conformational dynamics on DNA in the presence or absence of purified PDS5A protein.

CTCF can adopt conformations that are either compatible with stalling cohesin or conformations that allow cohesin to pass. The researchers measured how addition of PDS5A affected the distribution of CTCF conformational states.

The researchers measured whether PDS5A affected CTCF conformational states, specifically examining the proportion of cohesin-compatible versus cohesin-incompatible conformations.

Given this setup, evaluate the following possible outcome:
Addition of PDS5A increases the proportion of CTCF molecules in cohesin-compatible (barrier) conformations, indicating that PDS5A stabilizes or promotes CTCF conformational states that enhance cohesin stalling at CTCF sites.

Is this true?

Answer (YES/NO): YES